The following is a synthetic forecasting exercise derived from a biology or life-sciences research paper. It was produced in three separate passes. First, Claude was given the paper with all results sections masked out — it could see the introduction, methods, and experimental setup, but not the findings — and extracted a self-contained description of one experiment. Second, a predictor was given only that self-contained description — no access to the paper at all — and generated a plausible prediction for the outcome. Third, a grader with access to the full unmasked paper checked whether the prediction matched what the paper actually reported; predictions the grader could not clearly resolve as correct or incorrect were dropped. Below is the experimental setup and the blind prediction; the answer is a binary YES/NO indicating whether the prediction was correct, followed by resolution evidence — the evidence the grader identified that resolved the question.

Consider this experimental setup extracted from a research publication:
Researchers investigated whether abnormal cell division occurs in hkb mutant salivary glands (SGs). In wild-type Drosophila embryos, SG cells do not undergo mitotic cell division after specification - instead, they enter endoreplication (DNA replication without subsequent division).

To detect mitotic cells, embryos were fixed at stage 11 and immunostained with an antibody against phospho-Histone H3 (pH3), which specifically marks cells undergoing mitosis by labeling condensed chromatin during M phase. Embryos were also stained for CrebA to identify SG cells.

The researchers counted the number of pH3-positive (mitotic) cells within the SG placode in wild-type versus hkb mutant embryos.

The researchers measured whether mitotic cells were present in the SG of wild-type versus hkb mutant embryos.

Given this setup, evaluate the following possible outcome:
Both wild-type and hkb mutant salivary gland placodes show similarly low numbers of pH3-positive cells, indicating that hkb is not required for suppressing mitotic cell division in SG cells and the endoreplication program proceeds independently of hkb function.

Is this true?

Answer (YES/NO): NO